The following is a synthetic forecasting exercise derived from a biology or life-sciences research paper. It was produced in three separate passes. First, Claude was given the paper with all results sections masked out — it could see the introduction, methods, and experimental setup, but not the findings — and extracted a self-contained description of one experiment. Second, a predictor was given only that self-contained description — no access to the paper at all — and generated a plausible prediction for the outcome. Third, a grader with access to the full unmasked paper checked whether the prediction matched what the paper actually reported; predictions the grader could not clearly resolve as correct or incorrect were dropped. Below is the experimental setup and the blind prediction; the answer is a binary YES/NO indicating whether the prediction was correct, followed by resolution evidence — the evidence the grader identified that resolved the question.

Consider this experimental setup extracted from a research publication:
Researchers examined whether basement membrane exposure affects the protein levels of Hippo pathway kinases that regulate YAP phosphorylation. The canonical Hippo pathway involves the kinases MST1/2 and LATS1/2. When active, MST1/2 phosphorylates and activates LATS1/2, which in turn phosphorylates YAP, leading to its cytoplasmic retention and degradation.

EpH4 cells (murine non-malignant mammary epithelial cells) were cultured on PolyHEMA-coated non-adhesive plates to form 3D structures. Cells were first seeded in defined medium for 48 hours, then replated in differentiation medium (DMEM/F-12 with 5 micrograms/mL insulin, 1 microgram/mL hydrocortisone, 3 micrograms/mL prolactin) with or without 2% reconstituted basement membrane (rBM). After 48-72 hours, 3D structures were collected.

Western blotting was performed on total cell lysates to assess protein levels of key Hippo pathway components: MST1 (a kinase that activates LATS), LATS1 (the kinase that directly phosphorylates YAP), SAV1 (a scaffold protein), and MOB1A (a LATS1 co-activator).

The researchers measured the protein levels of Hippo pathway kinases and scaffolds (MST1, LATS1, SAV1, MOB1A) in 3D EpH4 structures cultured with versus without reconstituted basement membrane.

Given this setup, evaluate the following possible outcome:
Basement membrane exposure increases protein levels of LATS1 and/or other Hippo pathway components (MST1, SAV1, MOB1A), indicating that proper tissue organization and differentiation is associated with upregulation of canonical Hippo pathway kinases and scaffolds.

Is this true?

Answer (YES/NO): NO